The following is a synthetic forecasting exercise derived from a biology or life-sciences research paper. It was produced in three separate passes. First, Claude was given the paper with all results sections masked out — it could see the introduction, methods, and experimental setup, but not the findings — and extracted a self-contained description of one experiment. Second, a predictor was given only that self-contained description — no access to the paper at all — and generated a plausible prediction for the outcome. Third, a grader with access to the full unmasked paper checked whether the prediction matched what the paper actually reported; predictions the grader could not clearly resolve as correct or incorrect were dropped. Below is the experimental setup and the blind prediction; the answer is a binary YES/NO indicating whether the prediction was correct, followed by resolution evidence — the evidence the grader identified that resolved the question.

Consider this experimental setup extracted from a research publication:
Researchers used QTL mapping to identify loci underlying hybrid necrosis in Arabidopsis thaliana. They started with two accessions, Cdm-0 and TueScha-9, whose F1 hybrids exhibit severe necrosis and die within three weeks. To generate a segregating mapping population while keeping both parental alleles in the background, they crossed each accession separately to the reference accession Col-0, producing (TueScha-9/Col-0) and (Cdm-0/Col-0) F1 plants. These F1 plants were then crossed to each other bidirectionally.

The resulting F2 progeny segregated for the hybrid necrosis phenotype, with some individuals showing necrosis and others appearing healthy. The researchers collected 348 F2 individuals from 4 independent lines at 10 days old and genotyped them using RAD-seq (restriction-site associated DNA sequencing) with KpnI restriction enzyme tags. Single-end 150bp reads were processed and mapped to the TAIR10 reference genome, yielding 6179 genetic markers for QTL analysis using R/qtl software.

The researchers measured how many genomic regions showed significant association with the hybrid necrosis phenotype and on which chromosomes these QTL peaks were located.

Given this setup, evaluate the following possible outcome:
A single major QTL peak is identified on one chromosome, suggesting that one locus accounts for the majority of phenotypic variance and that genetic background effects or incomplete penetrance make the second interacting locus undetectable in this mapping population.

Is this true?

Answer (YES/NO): NO